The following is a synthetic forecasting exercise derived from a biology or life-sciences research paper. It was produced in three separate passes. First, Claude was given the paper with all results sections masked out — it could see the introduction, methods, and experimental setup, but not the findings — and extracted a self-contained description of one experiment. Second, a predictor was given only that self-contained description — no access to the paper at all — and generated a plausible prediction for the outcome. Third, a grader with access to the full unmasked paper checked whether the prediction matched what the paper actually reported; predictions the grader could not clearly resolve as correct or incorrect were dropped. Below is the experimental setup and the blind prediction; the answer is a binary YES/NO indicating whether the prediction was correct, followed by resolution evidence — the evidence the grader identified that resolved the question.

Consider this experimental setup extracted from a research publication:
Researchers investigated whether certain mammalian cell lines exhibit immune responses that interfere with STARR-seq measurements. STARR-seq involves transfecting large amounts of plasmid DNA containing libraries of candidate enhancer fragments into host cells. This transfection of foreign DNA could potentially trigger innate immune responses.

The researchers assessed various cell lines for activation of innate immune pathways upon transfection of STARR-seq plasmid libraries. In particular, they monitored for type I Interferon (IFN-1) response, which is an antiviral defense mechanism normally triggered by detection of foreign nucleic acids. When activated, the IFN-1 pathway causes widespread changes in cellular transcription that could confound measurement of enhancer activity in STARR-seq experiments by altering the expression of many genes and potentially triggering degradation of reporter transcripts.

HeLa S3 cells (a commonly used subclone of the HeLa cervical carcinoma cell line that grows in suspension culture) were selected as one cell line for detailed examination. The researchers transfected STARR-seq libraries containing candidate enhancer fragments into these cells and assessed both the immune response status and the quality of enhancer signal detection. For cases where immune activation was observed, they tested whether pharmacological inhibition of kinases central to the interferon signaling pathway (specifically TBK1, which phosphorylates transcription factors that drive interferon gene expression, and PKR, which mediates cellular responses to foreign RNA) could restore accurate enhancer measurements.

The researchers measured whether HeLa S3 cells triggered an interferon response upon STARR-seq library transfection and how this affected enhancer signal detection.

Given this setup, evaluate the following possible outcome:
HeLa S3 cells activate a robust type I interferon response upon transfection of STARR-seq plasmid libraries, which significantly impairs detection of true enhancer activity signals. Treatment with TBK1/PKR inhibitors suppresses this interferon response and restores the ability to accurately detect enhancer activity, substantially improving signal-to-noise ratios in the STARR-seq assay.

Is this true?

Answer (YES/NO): YES